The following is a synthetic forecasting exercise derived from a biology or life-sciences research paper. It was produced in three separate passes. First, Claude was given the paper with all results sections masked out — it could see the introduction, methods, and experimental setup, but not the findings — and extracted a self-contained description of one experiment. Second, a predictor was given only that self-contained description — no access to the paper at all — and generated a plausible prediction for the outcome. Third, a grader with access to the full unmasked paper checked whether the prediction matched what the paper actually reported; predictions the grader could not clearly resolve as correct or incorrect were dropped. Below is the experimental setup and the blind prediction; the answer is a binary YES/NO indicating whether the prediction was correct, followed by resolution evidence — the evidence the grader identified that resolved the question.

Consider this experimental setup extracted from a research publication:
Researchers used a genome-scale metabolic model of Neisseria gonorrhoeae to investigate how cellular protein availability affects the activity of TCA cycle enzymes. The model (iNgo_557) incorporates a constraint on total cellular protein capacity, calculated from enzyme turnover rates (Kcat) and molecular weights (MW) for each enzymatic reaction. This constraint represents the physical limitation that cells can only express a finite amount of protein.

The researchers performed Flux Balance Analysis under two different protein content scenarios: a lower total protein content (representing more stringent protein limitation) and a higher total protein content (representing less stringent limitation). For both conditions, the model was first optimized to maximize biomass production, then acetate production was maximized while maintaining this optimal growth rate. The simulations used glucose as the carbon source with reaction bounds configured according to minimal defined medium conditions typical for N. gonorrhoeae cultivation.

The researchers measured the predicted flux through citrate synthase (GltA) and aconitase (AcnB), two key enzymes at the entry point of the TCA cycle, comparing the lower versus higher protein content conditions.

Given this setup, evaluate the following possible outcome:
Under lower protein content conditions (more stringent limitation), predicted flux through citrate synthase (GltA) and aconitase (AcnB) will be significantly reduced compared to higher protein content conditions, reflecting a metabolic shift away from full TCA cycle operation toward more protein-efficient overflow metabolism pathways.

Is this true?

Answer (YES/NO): YES